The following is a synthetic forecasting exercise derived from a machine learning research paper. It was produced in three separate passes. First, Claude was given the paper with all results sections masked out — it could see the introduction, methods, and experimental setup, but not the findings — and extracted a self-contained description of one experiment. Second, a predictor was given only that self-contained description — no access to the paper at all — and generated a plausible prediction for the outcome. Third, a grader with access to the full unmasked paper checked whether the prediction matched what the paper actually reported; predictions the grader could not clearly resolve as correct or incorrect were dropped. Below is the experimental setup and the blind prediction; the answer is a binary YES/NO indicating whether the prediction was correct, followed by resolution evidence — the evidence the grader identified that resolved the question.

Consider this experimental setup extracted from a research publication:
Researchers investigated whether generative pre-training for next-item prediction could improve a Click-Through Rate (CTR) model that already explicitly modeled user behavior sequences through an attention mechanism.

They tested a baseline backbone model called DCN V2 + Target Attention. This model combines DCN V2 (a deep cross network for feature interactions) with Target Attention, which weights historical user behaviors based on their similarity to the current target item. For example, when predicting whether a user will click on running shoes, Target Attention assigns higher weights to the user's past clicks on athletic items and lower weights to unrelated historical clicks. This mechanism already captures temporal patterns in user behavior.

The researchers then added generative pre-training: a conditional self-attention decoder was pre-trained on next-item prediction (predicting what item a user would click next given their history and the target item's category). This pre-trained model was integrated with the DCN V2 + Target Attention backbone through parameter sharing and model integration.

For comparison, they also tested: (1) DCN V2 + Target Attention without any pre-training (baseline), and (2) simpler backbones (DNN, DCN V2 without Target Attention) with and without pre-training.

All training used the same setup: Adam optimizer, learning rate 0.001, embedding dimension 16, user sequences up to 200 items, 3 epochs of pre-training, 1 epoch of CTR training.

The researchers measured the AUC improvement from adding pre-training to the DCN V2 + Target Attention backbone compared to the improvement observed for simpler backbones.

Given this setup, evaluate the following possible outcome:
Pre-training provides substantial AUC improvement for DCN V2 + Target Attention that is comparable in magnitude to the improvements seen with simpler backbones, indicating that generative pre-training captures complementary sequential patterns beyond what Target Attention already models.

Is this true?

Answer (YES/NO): NO